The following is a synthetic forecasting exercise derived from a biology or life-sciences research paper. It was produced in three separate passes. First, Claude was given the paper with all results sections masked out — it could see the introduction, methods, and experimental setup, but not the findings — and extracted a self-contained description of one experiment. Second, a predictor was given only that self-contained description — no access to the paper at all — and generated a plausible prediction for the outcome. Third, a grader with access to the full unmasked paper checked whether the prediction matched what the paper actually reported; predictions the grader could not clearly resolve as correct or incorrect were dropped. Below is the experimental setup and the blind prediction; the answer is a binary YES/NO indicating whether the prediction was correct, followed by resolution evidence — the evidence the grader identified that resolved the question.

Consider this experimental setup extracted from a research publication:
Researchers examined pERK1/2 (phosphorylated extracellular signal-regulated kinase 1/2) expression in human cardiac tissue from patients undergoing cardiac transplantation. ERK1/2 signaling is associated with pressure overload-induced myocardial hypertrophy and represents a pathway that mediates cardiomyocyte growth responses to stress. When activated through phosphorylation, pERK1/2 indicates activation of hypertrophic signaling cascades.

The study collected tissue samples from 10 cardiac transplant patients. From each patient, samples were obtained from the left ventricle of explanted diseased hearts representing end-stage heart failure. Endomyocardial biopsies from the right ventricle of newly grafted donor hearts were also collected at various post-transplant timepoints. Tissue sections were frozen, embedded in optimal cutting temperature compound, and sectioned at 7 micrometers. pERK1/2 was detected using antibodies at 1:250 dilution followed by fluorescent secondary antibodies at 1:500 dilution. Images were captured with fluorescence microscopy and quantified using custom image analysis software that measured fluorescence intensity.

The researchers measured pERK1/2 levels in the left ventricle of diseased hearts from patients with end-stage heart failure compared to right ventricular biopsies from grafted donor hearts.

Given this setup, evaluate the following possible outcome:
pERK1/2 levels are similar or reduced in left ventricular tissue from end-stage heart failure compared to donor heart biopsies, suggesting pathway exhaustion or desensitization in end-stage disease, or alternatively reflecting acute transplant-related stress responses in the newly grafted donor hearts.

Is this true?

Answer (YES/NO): NO